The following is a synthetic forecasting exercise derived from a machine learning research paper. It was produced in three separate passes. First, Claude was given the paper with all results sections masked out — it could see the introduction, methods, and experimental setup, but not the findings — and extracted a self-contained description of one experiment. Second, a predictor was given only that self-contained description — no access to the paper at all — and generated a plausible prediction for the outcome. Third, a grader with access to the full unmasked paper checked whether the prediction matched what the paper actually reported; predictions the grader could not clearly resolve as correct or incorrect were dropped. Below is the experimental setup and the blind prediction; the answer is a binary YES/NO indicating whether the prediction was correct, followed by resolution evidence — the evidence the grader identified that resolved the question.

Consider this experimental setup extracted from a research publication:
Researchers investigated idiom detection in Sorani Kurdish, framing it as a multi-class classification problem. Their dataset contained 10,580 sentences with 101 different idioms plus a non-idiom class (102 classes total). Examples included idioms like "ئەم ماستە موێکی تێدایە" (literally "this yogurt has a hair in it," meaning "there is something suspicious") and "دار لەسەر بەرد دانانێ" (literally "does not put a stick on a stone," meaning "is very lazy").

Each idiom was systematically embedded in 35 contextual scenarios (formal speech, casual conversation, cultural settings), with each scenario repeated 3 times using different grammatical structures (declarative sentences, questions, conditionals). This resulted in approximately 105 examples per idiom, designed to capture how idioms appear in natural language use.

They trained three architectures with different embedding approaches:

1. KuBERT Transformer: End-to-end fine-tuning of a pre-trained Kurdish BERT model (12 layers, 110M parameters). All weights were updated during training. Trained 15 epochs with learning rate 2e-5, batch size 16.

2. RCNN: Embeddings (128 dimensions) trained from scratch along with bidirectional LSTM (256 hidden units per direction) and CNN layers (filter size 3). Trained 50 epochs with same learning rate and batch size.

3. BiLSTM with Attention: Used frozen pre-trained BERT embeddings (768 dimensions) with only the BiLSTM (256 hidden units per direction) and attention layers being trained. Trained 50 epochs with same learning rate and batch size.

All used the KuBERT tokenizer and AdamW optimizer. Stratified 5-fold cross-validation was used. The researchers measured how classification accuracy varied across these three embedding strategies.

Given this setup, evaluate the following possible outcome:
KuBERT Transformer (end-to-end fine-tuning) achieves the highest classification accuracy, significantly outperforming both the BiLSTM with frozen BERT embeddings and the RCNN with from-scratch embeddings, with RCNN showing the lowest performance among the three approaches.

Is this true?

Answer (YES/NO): NO